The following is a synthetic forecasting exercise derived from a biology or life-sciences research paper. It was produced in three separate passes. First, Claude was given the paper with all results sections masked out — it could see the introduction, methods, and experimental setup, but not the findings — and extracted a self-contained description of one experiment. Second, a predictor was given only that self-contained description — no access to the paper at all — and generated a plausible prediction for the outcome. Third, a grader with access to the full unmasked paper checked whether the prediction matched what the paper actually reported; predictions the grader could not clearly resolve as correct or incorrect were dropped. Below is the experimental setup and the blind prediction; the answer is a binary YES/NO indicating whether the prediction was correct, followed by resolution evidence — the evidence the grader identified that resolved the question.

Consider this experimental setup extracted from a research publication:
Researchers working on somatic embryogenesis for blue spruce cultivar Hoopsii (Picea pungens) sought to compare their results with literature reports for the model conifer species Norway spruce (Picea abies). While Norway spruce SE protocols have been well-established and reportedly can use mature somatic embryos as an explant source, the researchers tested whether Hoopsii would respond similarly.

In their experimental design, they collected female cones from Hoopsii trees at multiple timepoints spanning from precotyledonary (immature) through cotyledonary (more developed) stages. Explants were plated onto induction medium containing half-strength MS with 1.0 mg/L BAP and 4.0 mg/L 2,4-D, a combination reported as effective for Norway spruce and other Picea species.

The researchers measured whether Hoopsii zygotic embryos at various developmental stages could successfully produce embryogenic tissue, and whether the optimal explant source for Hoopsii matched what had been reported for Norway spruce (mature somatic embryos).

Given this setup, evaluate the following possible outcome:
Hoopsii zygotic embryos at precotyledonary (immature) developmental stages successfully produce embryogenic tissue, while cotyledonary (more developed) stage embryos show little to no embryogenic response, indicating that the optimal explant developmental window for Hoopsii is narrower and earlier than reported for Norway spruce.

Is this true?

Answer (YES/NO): YES